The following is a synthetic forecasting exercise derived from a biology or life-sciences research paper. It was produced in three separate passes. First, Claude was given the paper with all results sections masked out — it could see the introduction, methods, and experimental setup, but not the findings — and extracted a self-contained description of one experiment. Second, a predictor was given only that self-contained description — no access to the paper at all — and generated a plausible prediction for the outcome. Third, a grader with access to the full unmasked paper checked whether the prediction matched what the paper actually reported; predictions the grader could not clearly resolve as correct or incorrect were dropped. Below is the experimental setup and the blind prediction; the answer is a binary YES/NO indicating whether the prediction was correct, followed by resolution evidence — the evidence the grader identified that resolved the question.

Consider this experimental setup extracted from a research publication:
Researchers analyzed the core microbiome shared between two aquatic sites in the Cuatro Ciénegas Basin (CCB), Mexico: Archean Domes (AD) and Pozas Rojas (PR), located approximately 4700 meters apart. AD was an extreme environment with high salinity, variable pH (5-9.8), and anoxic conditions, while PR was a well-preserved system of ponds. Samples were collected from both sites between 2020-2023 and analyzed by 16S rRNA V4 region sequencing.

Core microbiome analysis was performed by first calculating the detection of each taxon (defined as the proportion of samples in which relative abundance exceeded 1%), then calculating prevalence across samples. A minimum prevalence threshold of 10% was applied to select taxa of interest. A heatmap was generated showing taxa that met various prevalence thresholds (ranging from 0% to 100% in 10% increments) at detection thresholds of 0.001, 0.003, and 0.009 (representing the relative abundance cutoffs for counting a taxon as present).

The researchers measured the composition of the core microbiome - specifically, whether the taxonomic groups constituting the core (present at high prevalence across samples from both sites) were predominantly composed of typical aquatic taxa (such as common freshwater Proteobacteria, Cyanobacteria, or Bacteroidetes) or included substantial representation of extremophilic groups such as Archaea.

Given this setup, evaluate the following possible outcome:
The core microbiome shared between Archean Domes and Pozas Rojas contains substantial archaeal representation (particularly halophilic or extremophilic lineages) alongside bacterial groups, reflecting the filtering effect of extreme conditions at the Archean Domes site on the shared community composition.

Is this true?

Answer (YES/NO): YES